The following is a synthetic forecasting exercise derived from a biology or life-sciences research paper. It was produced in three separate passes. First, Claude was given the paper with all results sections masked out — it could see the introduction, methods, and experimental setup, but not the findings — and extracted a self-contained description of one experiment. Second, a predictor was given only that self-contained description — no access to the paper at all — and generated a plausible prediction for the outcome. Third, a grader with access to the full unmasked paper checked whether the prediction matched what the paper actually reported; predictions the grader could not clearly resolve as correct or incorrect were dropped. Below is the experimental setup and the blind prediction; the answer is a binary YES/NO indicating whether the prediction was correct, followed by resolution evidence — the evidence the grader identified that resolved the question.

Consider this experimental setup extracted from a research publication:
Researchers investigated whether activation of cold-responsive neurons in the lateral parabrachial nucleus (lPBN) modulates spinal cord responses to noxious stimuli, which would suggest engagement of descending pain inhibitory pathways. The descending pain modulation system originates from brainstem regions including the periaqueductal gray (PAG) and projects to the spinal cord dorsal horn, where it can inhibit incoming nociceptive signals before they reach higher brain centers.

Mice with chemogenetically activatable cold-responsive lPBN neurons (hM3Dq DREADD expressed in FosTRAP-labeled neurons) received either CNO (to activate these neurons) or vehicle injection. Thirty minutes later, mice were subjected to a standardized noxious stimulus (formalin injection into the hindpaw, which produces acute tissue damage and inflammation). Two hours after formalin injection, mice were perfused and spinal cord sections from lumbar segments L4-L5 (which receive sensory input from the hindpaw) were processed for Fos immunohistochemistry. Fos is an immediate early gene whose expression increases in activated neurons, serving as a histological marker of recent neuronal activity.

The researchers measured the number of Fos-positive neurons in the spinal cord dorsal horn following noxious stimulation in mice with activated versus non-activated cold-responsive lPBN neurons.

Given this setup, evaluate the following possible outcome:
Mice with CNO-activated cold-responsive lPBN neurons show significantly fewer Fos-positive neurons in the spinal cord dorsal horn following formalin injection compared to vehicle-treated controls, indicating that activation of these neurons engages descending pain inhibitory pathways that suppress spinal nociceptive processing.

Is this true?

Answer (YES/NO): NO